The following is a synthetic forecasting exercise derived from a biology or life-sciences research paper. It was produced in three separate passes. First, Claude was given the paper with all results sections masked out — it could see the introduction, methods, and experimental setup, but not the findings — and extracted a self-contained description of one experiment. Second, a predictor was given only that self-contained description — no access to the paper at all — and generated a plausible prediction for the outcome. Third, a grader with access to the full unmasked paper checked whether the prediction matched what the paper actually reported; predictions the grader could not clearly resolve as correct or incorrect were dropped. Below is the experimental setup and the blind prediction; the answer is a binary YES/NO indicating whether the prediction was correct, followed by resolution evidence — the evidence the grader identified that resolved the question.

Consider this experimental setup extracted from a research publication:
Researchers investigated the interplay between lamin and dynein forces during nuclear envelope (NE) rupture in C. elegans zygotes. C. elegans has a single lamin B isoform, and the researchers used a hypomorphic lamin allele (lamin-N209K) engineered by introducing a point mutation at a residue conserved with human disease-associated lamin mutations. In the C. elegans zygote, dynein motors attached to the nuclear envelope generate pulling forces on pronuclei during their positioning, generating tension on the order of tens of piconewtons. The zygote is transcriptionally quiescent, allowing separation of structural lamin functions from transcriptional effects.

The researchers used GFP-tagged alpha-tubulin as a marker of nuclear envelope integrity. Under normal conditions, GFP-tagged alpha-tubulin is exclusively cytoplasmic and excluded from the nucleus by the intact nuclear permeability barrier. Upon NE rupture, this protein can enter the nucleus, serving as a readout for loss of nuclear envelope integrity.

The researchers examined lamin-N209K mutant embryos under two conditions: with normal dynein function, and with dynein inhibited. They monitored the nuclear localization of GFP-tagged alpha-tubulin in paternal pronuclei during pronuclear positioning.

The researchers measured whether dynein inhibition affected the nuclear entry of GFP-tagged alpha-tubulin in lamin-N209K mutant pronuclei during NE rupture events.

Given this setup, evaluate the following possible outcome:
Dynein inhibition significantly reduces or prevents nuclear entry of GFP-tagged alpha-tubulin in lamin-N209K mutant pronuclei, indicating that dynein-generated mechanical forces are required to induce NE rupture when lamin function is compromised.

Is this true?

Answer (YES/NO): NO